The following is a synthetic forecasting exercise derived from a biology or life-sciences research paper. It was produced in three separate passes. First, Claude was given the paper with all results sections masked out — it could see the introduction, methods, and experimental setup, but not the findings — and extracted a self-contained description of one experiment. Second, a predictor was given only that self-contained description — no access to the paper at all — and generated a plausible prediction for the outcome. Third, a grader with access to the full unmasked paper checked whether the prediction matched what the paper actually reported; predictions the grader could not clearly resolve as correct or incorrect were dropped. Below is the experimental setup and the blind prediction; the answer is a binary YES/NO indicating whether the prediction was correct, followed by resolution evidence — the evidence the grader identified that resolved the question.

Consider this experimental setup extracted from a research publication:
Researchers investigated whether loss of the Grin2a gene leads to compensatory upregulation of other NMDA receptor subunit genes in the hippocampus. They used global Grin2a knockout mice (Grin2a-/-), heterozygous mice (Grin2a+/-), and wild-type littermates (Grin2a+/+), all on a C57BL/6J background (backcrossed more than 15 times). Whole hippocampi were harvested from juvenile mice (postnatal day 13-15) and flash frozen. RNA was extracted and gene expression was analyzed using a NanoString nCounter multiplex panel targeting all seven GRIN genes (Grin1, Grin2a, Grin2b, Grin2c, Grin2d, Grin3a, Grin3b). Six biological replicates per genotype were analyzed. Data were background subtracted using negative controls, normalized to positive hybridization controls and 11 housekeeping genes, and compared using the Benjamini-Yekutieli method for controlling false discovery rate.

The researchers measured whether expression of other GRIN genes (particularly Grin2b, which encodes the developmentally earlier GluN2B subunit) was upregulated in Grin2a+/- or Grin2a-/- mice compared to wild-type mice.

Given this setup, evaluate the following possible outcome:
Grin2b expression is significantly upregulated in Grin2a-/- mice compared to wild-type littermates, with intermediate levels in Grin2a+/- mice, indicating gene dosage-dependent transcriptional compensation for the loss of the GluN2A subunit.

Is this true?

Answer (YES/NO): NO